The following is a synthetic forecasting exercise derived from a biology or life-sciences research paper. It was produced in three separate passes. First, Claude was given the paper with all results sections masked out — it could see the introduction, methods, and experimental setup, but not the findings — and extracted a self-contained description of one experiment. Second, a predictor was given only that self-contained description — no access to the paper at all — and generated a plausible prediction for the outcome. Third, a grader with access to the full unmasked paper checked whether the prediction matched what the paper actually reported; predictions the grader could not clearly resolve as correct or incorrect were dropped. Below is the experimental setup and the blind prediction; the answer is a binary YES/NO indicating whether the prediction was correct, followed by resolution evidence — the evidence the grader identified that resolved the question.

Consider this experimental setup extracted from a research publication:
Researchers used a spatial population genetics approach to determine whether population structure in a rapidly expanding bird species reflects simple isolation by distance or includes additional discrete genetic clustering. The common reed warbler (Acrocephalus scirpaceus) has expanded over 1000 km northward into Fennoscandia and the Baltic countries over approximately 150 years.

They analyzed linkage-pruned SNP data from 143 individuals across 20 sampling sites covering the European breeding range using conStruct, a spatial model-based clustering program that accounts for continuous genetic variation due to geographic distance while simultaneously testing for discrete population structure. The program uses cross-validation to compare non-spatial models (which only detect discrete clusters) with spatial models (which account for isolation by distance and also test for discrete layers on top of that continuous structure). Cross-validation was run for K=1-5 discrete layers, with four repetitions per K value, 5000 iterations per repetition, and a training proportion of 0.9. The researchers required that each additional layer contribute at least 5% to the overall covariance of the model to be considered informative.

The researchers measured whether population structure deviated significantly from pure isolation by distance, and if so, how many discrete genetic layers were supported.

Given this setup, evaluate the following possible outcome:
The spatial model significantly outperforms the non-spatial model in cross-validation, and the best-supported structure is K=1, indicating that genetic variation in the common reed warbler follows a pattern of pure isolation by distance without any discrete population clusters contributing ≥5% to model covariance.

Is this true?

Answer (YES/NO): NO